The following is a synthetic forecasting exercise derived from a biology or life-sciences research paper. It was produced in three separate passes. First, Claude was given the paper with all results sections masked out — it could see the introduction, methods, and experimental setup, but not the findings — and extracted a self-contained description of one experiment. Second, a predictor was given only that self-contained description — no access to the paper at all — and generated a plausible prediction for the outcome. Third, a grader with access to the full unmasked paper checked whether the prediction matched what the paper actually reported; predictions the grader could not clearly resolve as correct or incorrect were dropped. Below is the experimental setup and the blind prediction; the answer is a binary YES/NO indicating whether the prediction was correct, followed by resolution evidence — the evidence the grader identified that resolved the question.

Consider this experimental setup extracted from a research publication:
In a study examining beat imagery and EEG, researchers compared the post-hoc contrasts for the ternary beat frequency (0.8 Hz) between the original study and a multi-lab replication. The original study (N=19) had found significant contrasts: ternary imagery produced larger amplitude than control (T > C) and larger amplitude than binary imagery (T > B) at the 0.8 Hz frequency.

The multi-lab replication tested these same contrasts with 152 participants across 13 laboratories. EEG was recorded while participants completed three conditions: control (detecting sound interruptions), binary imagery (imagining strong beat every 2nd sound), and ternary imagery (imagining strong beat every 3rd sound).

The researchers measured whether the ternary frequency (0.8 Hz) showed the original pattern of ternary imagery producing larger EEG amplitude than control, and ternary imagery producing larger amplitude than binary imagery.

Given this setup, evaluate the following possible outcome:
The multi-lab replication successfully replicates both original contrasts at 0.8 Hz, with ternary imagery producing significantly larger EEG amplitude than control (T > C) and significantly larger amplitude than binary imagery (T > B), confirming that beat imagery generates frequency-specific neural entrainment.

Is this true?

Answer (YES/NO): NO